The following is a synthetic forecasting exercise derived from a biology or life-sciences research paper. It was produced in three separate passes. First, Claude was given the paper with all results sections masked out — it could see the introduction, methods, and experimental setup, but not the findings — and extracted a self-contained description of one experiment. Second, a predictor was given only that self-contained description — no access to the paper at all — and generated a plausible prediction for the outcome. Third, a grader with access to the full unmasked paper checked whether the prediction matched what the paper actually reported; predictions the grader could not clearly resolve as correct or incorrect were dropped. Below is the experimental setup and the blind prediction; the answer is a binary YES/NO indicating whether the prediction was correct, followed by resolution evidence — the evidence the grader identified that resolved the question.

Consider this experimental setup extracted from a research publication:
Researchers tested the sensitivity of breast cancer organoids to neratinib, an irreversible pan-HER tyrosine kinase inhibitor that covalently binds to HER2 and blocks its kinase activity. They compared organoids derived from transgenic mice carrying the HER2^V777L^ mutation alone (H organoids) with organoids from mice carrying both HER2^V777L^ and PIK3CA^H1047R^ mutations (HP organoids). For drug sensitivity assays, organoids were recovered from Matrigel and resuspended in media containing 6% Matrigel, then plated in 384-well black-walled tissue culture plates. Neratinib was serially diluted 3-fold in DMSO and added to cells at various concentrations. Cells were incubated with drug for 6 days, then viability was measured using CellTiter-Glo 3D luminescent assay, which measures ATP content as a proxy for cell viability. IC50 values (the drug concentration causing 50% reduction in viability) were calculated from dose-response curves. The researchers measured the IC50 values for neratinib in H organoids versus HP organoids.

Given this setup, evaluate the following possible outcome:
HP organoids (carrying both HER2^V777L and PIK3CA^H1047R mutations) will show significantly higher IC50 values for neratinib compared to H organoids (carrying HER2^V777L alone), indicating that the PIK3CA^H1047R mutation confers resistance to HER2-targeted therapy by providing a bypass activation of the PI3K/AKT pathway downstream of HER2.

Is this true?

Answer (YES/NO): YES